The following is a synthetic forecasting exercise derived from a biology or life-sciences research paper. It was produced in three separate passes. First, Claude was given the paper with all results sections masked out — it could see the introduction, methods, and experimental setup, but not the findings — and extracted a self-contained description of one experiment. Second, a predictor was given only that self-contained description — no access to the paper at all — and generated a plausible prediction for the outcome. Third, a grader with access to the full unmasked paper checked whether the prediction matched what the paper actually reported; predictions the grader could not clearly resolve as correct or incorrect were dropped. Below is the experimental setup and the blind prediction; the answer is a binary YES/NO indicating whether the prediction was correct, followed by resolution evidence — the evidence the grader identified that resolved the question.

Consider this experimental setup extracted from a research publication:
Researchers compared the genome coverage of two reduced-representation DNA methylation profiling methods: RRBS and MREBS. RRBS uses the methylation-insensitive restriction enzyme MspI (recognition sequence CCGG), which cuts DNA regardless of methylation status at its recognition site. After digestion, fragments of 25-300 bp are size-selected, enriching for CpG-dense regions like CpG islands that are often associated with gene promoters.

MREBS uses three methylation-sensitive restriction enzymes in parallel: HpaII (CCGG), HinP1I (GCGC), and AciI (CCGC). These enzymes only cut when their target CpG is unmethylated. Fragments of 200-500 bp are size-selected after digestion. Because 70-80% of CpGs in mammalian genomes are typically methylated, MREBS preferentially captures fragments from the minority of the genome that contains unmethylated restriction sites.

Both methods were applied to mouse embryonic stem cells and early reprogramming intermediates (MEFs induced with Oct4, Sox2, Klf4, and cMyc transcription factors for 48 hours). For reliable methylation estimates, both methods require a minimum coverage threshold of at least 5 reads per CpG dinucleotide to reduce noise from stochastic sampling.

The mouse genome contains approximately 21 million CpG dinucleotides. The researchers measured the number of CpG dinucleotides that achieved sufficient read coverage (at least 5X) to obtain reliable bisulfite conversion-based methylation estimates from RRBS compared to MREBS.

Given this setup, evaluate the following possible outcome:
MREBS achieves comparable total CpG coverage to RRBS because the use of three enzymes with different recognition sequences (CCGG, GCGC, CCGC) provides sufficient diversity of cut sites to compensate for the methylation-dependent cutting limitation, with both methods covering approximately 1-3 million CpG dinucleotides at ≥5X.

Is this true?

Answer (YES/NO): YES